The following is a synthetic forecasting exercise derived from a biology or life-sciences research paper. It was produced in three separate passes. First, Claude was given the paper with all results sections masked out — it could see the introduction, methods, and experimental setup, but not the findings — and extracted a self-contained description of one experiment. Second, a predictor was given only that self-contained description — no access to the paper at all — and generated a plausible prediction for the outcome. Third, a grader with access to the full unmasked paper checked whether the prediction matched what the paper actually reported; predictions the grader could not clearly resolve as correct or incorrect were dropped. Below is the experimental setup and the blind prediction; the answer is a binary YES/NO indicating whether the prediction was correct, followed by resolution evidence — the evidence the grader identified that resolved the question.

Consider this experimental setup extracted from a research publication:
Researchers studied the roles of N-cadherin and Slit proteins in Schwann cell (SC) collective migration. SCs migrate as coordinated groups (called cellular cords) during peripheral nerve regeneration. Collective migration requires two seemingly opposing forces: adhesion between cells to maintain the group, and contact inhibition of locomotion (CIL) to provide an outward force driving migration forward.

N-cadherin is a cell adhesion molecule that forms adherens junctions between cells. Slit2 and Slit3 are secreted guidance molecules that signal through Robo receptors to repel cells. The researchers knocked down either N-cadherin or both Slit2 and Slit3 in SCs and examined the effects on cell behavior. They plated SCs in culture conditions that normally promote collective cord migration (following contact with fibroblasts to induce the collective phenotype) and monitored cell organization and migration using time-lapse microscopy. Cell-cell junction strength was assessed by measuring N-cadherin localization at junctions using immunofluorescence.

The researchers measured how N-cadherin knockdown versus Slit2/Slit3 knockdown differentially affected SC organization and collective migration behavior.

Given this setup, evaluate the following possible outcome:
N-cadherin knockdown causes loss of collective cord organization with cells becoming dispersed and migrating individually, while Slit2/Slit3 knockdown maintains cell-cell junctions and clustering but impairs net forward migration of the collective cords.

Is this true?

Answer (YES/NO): NO